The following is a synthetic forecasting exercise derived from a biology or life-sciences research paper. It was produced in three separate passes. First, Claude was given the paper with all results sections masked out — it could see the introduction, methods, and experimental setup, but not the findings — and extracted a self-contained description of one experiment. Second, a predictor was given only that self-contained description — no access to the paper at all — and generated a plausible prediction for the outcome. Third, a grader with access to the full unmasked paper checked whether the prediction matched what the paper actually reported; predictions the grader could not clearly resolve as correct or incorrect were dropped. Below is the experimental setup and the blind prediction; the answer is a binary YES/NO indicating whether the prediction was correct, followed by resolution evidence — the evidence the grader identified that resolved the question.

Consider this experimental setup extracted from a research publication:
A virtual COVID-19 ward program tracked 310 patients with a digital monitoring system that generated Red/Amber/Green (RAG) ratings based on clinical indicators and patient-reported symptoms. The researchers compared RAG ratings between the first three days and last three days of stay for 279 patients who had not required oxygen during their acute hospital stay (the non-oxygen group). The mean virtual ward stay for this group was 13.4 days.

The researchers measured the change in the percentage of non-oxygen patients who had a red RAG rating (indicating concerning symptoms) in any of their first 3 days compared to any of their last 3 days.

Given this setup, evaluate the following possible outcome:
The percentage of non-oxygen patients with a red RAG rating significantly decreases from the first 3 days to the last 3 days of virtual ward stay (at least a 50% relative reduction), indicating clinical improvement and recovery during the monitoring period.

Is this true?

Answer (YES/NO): YES